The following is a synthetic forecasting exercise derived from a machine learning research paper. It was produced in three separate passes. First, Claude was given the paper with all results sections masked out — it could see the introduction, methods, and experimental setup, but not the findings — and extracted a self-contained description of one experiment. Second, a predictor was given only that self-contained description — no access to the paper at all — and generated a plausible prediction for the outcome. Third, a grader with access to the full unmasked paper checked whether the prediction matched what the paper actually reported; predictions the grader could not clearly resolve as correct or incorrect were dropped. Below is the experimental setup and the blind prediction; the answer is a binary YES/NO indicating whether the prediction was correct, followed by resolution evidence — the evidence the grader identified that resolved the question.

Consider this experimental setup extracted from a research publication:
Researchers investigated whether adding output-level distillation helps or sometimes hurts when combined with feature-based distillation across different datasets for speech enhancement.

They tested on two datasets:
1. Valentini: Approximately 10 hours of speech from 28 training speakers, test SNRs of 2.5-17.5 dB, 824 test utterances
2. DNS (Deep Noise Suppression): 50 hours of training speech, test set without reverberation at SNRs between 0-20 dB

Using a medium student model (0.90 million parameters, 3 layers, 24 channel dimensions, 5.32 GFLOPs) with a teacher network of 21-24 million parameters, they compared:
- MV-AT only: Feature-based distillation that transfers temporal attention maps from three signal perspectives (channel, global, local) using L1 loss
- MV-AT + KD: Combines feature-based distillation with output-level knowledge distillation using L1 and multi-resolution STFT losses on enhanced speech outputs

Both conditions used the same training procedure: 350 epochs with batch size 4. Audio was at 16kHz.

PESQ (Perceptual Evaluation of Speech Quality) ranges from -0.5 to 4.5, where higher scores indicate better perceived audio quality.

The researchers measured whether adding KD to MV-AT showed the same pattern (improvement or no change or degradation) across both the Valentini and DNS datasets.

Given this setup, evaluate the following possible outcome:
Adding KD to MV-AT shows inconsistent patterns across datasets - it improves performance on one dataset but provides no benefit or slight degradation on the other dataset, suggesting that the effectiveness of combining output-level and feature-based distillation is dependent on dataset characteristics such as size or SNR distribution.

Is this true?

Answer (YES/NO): YES